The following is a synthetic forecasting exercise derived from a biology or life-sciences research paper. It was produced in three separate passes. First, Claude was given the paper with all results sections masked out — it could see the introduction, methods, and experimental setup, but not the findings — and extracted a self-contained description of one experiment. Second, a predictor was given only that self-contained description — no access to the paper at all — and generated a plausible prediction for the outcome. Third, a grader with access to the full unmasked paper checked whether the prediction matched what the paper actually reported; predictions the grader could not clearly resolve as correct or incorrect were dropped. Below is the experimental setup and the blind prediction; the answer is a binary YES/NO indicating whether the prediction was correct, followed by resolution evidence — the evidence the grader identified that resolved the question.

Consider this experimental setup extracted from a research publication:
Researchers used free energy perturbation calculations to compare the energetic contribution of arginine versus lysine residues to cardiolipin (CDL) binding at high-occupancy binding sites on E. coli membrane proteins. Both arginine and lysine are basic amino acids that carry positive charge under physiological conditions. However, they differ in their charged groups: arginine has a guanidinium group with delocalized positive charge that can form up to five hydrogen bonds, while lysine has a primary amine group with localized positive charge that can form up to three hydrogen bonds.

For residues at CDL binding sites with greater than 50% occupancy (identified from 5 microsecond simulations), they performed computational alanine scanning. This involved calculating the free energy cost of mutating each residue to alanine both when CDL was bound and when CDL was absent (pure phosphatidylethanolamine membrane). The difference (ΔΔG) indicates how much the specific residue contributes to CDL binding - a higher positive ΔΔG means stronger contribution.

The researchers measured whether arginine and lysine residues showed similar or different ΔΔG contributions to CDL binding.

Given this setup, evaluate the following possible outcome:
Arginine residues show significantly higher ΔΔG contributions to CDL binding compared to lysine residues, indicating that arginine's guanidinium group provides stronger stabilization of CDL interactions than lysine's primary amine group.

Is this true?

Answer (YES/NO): NO